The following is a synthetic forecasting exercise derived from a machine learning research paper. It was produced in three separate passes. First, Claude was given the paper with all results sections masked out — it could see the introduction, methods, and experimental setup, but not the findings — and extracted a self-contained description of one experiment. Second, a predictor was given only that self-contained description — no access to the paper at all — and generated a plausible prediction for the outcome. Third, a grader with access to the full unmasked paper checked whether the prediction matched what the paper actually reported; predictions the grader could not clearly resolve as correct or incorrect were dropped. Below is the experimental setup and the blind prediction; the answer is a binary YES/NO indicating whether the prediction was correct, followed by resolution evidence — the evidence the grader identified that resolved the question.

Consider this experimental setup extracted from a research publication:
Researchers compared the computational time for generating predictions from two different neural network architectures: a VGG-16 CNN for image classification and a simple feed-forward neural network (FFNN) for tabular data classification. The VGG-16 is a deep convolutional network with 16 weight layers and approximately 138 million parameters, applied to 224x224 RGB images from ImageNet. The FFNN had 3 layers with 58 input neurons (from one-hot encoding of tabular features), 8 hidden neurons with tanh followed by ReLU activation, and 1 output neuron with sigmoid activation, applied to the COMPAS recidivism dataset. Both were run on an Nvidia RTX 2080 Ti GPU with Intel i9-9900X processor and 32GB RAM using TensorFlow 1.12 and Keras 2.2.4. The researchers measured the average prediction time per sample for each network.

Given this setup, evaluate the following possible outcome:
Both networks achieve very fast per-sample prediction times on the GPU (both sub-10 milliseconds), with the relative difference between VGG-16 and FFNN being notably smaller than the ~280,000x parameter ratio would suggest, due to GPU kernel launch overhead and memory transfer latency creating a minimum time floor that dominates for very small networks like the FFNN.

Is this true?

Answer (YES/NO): YES